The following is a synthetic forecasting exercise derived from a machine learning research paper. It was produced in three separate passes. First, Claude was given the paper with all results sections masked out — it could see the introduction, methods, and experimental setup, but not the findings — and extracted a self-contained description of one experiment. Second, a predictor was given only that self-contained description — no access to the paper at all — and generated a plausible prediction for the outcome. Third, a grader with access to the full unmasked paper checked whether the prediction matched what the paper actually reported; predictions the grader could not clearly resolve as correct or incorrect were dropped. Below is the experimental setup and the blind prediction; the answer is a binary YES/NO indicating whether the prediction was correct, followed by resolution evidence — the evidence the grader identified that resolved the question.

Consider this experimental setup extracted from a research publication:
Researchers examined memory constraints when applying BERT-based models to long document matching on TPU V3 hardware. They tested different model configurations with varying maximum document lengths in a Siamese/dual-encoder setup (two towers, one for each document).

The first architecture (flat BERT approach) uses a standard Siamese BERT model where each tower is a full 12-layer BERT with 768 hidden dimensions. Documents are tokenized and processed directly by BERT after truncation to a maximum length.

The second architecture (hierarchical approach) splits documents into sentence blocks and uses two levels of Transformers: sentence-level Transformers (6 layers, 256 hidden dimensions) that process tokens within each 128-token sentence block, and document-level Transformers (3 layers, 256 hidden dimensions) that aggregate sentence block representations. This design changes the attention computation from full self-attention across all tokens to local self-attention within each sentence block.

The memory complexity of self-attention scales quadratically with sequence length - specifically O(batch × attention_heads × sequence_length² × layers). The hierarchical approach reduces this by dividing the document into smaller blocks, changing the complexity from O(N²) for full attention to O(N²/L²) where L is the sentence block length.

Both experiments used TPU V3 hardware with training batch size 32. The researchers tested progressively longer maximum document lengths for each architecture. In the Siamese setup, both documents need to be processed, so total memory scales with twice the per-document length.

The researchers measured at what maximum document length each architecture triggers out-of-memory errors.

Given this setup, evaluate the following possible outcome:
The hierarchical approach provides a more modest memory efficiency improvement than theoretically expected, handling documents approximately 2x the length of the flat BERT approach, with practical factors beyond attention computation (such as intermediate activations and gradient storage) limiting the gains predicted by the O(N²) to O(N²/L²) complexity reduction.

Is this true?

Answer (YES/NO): NO